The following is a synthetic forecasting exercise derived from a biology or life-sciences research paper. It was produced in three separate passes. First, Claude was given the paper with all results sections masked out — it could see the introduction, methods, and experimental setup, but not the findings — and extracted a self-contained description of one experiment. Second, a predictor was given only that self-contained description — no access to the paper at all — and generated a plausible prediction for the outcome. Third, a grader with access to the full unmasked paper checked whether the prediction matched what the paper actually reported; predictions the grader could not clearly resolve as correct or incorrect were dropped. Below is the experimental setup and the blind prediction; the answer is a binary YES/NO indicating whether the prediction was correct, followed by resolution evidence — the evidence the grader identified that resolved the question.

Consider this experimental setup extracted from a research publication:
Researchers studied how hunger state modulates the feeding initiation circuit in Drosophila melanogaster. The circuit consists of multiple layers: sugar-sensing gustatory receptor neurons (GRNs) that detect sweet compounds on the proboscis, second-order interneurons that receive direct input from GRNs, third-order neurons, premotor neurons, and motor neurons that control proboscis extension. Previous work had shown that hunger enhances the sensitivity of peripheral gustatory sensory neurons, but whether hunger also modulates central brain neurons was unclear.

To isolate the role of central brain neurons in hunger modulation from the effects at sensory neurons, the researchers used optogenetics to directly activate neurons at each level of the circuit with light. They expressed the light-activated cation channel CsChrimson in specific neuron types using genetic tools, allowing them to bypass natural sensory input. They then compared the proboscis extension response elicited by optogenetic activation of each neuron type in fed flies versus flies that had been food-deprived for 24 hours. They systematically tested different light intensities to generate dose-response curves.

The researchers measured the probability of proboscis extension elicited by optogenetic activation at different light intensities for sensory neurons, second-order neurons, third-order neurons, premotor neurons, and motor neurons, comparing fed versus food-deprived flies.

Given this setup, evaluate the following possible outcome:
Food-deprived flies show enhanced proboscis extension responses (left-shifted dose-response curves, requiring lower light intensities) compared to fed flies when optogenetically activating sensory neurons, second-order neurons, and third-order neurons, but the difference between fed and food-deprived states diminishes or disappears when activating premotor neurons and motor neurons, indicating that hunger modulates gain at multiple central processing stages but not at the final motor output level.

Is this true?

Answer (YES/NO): NO